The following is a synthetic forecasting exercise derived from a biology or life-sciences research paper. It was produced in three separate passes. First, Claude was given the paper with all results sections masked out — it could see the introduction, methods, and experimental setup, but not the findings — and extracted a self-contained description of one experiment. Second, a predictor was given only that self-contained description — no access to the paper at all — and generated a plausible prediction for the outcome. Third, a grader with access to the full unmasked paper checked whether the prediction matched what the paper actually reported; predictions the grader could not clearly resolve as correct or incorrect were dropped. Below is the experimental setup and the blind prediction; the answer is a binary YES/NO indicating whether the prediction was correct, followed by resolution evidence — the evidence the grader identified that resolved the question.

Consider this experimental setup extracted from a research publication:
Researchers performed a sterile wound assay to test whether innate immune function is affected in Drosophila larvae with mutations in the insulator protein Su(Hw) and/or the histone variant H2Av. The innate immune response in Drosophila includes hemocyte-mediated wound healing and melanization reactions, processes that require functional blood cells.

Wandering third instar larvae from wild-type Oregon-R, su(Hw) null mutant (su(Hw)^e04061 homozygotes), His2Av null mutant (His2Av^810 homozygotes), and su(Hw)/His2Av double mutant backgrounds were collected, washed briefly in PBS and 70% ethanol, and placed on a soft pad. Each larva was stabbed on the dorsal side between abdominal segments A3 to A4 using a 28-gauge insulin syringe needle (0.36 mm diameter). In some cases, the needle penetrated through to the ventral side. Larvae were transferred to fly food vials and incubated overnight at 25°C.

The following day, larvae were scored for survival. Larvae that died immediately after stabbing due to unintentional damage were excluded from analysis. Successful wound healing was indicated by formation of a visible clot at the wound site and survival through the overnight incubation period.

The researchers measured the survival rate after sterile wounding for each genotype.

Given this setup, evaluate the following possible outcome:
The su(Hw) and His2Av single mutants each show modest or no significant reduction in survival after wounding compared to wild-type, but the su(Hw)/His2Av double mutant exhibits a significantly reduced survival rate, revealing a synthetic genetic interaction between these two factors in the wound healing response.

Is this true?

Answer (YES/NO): NO